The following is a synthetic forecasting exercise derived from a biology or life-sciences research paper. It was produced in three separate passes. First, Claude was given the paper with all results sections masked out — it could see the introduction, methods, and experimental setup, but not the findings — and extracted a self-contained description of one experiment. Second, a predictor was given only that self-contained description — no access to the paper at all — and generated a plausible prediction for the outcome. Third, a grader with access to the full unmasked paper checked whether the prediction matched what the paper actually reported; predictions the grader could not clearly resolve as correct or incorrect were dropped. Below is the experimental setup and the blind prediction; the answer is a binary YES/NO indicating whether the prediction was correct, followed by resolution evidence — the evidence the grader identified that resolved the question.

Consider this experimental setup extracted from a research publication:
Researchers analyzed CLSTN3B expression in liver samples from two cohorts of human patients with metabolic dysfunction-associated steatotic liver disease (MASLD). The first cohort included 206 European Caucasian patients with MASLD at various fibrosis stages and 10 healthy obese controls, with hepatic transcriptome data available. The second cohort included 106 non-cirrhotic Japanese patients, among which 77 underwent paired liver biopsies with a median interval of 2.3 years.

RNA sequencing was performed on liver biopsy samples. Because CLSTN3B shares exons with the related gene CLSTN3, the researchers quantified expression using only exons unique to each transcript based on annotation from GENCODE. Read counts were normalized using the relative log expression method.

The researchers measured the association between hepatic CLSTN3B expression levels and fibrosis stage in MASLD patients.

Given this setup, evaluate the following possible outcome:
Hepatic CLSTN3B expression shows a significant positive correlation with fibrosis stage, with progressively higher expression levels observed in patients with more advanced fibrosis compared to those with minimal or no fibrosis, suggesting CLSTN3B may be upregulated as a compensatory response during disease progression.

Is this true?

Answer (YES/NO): YES